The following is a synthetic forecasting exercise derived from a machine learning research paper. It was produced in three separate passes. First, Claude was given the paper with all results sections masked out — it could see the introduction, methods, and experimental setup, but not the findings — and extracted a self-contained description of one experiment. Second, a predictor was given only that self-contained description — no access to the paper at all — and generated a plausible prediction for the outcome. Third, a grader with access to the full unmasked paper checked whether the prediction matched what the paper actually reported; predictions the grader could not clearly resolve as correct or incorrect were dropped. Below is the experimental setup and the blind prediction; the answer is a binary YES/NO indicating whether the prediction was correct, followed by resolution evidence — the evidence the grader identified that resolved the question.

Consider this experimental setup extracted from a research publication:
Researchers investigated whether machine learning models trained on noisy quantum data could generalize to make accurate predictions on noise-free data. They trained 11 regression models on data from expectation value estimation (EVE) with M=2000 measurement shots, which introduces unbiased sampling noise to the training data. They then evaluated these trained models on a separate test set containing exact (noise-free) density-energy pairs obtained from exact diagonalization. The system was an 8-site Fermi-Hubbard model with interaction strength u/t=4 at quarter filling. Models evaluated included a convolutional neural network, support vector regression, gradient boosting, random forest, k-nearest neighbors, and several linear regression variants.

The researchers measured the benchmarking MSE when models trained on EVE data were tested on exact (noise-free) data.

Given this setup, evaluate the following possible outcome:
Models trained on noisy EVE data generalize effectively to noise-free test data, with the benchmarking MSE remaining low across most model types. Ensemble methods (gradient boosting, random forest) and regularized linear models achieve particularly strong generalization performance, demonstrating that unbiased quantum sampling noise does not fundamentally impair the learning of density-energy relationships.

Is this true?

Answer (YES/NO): NO